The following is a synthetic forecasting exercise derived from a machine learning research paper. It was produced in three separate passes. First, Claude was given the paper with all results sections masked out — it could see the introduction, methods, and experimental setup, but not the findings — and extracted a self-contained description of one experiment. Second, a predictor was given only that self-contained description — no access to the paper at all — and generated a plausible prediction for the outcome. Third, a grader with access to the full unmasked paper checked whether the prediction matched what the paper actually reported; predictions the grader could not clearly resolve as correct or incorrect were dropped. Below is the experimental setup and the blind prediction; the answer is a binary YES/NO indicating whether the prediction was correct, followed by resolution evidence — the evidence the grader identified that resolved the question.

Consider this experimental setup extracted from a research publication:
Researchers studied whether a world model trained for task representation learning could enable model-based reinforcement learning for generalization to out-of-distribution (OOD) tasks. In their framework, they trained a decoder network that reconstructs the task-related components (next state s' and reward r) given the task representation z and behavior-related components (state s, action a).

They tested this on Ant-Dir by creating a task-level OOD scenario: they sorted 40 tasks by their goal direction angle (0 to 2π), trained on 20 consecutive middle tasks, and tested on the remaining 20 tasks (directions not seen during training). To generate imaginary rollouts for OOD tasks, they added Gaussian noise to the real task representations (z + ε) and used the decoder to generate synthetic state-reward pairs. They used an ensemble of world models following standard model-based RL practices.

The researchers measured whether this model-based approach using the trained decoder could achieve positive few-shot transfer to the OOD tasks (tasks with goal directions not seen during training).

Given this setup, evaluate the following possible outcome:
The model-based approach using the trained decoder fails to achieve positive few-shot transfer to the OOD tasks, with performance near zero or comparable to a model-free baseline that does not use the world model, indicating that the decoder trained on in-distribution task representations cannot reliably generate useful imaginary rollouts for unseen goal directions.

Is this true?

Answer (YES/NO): NO